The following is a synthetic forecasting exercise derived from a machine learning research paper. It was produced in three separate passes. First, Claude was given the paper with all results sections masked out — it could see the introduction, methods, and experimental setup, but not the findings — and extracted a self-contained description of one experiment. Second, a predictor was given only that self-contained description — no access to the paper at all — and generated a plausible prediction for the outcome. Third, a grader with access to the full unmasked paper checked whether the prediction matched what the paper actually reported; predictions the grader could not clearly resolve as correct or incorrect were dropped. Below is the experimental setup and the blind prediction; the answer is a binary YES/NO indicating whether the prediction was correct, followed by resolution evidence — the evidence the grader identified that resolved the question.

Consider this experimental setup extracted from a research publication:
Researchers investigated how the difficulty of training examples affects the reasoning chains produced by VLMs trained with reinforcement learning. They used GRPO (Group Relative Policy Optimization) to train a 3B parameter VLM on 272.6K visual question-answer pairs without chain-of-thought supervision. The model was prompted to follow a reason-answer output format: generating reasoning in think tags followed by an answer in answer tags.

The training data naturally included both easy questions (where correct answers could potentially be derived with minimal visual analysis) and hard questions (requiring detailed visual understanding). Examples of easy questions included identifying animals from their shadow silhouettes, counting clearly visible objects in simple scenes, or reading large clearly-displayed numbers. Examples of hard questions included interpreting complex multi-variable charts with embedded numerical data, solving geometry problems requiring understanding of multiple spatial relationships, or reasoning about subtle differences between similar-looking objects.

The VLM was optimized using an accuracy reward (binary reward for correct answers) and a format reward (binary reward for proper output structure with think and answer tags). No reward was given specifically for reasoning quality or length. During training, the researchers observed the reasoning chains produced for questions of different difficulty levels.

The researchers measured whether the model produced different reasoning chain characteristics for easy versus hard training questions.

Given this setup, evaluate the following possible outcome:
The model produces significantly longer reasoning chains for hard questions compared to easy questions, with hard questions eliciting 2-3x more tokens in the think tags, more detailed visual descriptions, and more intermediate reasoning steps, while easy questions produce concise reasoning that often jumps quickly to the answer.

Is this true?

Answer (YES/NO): NO